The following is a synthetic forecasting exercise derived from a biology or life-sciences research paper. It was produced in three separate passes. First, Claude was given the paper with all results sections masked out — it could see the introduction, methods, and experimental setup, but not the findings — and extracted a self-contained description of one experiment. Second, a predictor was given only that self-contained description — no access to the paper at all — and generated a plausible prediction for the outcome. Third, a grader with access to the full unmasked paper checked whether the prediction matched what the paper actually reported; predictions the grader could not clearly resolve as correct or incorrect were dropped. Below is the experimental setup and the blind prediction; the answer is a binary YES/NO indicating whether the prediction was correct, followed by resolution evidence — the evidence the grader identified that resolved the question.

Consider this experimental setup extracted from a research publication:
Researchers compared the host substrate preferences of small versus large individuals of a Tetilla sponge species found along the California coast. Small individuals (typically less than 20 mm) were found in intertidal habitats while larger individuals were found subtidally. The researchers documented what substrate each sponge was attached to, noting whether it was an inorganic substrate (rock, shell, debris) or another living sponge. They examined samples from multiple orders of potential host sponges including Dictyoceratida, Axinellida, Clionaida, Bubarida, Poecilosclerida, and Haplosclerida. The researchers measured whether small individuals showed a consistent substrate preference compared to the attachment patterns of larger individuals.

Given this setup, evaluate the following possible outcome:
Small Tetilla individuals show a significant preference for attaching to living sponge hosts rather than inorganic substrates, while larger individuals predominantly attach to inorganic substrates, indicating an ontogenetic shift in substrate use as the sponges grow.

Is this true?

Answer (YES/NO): NO